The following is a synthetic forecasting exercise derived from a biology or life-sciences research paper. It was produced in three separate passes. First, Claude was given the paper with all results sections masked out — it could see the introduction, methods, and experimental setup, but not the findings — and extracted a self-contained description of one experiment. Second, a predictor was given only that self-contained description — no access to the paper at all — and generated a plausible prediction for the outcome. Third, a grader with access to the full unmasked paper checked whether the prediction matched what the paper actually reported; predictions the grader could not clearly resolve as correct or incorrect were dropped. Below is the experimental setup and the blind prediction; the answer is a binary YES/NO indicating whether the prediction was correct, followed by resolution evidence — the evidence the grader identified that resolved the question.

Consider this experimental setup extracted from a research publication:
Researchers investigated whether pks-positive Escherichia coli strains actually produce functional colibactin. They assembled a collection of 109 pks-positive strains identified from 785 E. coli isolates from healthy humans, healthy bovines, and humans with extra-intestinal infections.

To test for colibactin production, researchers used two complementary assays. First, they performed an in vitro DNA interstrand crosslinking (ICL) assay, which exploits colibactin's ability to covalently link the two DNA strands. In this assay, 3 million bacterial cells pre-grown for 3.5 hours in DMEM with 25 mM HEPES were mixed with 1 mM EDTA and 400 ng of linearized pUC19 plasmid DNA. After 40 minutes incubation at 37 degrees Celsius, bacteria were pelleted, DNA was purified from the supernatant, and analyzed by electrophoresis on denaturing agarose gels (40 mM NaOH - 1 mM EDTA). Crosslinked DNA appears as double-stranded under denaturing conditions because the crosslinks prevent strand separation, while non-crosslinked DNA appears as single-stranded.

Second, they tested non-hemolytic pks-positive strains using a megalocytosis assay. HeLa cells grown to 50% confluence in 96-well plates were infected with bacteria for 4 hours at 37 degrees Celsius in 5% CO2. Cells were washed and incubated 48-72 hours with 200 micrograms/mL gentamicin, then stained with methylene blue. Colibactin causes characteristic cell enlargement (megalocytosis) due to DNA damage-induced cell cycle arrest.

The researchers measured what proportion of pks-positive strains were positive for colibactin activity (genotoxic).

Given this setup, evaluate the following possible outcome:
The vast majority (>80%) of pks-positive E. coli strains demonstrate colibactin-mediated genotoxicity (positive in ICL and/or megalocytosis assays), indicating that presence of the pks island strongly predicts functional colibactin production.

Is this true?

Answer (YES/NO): YES